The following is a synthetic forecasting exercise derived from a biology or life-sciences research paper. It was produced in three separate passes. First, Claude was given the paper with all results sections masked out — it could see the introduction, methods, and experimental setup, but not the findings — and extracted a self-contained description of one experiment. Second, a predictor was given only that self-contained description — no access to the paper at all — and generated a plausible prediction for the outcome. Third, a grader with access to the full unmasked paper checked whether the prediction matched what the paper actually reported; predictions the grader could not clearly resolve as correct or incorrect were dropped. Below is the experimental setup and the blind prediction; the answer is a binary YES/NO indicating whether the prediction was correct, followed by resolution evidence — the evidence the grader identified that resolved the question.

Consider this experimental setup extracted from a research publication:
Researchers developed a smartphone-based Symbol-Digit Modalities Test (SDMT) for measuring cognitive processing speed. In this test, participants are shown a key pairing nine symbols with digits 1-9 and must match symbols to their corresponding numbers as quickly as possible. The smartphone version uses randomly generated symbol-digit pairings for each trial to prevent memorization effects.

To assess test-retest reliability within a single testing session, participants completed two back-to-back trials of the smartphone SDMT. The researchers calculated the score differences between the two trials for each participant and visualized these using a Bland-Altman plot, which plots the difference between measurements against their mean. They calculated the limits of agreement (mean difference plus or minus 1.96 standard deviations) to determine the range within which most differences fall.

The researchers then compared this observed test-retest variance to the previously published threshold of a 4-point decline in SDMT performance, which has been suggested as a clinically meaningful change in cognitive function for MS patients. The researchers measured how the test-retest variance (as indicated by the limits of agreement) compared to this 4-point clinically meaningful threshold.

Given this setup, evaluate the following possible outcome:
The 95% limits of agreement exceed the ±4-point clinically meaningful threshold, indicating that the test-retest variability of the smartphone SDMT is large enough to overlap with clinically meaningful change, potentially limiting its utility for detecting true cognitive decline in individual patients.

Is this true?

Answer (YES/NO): YES